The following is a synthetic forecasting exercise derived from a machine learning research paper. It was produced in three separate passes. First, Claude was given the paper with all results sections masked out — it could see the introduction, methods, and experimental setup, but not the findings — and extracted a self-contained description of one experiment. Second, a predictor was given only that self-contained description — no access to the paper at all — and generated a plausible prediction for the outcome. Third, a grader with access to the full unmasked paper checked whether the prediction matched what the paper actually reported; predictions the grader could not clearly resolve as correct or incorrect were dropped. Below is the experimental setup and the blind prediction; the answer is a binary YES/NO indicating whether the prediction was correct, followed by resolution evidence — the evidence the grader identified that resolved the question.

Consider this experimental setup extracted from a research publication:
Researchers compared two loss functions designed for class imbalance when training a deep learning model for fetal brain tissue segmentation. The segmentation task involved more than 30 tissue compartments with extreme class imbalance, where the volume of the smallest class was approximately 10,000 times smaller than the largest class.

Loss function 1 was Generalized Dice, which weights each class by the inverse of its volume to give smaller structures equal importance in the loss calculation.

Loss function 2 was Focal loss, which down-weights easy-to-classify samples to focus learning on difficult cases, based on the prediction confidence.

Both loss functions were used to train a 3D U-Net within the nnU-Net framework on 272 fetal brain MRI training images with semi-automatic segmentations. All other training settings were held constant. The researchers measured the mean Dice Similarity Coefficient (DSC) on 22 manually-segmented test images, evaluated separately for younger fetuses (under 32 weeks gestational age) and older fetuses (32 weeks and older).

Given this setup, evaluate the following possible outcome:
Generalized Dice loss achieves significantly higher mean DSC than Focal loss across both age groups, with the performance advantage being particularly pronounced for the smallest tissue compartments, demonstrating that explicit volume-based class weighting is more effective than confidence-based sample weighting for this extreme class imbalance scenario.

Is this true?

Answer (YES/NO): NO